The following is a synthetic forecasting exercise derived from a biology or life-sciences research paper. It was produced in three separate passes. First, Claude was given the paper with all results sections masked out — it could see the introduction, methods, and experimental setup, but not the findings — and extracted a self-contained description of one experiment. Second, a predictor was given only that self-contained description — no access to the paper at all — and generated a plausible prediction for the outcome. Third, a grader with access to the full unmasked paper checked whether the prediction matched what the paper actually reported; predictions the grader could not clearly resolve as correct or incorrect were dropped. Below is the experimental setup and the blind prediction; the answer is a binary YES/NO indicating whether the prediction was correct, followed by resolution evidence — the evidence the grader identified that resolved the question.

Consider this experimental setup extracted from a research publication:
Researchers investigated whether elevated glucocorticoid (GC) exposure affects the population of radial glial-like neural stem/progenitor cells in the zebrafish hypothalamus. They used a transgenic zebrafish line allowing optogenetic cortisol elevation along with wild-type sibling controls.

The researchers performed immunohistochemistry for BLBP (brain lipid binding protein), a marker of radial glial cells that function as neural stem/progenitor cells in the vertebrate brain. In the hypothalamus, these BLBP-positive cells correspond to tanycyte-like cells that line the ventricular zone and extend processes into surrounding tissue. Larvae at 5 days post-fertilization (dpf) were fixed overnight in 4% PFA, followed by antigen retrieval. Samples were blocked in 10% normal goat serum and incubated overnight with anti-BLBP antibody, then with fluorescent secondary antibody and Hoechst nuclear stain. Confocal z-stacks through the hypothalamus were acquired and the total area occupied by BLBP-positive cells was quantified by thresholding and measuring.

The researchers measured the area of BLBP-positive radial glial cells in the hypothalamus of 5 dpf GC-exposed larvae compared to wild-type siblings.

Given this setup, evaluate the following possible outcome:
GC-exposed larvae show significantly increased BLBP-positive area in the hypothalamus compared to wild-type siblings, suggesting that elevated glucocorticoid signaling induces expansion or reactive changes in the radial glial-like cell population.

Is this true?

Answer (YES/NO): YES